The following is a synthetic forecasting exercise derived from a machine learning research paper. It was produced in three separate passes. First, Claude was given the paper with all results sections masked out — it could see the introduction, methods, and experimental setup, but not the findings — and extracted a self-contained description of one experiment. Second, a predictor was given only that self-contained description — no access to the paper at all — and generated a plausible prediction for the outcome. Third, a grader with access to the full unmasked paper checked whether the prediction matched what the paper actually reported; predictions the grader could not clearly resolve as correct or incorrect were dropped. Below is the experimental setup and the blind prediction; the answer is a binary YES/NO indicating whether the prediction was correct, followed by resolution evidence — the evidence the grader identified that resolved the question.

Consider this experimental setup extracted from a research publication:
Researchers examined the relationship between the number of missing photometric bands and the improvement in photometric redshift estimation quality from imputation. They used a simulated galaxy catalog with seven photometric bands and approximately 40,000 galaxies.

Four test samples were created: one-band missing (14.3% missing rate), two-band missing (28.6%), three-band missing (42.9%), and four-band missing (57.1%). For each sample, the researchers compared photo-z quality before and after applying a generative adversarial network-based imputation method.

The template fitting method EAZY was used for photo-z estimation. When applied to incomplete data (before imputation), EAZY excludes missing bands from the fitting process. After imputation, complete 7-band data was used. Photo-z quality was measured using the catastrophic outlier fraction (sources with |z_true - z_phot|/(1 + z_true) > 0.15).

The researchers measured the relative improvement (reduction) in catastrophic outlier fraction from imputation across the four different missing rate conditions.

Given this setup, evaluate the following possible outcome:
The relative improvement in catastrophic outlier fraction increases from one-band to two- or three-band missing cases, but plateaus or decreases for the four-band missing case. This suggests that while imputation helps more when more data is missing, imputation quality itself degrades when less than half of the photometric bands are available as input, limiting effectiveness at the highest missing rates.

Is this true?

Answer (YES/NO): NO